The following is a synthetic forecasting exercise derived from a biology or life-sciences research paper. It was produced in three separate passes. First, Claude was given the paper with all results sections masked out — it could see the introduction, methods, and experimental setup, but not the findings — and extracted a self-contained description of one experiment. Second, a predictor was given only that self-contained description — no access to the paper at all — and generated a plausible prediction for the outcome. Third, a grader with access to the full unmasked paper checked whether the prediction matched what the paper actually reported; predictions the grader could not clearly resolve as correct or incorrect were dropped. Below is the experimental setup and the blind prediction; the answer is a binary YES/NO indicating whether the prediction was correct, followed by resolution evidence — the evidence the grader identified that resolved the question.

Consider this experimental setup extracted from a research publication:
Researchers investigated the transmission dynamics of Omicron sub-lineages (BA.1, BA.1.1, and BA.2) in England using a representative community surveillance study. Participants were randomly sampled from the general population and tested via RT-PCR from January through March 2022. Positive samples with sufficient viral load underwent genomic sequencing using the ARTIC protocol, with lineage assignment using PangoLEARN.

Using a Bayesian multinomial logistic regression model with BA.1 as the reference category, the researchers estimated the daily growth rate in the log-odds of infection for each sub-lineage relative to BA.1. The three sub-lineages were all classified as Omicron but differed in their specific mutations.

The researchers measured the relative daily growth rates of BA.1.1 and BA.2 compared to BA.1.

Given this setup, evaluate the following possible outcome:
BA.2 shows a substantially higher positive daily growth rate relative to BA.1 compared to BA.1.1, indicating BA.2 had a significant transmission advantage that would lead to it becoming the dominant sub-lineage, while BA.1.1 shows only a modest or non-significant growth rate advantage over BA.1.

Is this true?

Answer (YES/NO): YES